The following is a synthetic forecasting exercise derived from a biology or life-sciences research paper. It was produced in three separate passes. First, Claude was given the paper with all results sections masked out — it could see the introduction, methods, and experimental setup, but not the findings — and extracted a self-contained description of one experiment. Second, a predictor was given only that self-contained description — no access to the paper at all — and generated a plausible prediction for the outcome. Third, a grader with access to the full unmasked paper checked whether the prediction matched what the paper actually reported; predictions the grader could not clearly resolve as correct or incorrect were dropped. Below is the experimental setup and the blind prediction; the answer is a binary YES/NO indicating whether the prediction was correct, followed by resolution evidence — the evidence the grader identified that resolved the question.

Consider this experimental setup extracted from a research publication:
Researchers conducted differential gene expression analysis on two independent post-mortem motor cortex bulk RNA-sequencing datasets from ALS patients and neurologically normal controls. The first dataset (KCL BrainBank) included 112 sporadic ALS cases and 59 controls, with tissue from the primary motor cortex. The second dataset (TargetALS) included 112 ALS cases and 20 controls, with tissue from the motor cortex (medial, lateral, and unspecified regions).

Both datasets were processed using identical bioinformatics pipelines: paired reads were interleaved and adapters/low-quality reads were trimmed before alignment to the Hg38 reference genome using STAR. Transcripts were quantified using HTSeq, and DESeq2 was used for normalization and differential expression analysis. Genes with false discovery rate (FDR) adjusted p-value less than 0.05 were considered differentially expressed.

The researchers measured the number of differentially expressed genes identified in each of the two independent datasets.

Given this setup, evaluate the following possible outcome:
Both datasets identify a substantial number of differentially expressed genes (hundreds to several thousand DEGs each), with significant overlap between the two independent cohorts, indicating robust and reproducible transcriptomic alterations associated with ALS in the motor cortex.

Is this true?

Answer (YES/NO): NO